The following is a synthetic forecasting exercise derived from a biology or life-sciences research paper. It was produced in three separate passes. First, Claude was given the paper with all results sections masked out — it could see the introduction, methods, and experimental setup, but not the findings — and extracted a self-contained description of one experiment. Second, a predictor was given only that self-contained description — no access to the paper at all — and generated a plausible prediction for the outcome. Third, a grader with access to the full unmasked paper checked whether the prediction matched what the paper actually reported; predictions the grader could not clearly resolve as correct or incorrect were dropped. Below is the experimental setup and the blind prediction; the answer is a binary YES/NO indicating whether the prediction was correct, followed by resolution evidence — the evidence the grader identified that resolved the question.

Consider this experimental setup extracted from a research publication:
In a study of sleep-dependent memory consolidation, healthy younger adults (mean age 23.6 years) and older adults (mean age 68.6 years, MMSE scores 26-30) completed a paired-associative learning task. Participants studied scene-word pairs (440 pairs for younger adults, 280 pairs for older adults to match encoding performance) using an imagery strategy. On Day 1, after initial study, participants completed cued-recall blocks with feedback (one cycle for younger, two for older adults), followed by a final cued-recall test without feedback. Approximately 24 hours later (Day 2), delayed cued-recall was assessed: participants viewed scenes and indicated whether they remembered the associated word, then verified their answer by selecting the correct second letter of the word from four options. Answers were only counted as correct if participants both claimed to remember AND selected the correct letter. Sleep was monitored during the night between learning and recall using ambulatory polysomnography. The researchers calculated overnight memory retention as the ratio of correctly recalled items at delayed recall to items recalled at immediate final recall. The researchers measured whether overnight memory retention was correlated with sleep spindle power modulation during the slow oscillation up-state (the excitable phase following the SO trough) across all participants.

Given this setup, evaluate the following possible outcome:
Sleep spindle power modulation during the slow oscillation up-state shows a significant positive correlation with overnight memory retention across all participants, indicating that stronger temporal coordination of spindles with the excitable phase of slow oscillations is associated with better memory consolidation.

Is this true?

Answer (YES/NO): YES